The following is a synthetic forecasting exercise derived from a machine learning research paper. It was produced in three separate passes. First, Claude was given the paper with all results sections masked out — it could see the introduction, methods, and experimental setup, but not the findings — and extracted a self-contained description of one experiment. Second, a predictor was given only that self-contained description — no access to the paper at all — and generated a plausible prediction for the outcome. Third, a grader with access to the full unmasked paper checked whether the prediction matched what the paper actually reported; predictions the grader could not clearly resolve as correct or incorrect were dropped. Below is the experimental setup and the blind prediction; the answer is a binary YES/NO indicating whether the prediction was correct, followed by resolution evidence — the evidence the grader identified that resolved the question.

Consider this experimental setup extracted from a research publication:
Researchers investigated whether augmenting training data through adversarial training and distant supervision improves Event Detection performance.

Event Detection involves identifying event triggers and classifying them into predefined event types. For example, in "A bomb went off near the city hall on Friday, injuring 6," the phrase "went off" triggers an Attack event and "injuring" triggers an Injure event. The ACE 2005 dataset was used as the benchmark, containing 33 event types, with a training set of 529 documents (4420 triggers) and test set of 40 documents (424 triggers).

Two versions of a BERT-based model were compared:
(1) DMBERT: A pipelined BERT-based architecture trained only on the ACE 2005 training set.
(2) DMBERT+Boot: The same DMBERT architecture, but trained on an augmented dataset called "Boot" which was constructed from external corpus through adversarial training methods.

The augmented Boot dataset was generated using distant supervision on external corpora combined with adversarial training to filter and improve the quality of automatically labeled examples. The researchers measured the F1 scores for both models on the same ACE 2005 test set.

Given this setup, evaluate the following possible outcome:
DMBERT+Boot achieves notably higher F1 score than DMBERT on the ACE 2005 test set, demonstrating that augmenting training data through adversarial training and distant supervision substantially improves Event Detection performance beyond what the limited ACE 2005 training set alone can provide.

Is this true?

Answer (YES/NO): NO